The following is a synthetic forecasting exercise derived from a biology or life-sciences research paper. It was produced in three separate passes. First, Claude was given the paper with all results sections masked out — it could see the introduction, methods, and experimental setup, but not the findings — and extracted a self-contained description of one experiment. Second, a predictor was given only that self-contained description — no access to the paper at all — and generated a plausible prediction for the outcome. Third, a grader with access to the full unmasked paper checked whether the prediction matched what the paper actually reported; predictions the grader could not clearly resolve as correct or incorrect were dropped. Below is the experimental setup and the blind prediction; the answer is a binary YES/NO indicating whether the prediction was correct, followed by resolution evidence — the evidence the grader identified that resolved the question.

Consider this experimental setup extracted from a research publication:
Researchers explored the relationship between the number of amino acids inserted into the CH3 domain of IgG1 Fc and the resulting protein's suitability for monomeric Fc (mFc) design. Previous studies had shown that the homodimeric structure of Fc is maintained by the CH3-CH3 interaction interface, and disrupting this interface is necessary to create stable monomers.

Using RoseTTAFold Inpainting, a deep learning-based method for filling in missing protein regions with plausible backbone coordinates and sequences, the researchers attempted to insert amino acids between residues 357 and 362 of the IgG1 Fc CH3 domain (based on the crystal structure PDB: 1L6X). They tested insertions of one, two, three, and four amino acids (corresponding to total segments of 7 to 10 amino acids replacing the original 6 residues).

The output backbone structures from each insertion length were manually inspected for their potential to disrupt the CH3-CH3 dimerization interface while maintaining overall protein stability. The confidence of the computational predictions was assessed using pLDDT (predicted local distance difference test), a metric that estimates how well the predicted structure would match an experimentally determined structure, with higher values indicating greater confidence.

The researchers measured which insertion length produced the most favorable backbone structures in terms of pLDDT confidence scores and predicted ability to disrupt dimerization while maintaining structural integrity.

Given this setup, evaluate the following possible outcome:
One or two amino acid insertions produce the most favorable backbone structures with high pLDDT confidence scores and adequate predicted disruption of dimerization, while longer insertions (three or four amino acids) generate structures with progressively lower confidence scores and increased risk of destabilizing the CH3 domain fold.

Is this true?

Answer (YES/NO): NO